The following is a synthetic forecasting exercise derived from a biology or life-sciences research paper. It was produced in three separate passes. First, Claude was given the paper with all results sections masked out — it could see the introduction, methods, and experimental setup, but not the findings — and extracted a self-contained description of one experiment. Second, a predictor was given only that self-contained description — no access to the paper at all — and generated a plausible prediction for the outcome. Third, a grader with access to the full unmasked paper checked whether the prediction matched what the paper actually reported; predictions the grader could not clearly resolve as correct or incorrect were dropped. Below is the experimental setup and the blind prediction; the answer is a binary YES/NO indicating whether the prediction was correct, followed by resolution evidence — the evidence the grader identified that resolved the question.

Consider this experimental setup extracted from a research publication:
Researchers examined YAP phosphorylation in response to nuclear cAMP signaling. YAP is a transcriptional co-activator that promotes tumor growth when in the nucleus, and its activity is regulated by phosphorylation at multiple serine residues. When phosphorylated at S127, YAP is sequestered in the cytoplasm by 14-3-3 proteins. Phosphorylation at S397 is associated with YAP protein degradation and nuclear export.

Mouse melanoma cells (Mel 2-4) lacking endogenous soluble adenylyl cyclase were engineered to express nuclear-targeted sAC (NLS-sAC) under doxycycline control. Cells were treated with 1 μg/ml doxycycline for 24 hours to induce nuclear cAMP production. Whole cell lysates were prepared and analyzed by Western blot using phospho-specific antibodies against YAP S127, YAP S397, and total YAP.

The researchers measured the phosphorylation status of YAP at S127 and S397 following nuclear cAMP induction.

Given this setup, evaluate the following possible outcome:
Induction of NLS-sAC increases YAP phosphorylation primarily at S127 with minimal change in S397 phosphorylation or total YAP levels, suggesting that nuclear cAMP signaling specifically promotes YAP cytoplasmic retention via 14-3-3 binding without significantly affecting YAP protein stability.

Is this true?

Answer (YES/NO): NO